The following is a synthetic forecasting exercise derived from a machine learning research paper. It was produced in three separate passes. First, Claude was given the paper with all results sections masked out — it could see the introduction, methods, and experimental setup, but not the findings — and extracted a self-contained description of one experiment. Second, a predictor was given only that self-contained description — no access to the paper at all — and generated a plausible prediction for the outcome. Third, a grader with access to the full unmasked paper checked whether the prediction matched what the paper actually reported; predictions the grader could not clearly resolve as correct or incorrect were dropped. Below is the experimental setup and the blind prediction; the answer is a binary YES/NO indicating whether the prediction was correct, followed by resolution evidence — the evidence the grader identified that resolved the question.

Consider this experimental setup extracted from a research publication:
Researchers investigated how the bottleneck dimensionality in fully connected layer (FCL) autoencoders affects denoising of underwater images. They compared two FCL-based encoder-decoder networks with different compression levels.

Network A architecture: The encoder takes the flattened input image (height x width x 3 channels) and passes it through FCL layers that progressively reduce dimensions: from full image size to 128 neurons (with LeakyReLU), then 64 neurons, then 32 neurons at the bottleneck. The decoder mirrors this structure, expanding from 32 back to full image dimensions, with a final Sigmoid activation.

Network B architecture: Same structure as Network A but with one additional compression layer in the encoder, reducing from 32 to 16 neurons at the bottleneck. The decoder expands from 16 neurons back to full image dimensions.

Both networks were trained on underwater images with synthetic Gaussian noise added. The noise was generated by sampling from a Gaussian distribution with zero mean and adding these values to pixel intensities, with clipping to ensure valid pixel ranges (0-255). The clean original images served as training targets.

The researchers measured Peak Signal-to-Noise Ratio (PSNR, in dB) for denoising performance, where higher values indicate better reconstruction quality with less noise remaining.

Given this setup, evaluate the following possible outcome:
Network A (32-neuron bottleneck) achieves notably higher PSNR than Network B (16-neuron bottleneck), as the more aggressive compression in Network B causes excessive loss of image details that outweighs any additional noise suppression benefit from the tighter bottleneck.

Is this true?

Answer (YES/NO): NO